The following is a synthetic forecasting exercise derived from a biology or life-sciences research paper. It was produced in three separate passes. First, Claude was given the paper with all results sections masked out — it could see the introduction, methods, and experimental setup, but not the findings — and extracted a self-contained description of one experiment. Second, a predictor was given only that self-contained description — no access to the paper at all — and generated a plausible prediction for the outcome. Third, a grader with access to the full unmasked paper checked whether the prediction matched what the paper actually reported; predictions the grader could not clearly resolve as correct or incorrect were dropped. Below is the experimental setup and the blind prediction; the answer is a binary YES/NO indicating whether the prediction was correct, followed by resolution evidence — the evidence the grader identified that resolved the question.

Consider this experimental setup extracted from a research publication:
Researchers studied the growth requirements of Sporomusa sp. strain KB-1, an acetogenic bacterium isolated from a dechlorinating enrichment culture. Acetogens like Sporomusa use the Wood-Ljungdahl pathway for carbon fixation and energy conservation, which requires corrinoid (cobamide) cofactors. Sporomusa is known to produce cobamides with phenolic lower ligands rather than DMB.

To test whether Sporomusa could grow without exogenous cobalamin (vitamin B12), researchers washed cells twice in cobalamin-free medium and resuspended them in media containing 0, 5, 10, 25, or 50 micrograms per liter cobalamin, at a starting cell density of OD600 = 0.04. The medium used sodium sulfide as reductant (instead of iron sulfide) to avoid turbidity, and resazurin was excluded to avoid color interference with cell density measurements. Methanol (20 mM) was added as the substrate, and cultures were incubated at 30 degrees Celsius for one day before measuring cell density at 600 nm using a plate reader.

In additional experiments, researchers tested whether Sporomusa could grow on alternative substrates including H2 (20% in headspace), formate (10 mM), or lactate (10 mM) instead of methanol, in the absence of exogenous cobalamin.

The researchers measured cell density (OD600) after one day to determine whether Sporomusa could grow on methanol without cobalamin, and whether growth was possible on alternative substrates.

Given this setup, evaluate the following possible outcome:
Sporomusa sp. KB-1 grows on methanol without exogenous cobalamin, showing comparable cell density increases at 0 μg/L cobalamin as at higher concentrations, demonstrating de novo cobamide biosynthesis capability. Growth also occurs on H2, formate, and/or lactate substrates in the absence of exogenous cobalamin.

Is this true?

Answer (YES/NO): NO